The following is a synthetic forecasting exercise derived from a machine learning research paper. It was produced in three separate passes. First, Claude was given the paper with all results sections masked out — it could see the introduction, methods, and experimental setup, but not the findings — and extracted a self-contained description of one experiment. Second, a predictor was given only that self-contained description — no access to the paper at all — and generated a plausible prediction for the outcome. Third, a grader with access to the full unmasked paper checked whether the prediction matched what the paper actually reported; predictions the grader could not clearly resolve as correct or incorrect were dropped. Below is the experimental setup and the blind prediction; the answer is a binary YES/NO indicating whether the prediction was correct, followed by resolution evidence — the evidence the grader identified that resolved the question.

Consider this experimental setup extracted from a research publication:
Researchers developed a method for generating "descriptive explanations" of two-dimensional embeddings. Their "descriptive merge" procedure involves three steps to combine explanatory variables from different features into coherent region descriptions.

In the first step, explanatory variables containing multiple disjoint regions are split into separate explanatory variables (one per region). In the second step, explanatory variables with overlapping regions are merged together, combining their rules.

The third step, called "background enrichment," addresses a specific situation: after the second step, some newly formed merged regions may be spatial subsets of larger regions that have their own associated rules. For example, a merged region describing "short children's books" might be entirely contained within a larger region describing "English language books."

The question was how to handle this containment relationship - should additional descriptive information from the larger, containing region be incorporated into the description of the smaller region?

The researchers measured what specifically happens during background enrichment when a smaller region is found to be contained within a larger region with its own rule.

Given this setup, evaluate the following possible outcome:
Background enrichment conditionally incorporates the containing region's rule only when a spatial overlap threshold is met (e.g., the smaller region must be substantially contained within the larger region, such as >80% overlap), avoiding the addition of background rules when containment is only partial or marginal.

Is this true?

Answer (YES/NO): YES